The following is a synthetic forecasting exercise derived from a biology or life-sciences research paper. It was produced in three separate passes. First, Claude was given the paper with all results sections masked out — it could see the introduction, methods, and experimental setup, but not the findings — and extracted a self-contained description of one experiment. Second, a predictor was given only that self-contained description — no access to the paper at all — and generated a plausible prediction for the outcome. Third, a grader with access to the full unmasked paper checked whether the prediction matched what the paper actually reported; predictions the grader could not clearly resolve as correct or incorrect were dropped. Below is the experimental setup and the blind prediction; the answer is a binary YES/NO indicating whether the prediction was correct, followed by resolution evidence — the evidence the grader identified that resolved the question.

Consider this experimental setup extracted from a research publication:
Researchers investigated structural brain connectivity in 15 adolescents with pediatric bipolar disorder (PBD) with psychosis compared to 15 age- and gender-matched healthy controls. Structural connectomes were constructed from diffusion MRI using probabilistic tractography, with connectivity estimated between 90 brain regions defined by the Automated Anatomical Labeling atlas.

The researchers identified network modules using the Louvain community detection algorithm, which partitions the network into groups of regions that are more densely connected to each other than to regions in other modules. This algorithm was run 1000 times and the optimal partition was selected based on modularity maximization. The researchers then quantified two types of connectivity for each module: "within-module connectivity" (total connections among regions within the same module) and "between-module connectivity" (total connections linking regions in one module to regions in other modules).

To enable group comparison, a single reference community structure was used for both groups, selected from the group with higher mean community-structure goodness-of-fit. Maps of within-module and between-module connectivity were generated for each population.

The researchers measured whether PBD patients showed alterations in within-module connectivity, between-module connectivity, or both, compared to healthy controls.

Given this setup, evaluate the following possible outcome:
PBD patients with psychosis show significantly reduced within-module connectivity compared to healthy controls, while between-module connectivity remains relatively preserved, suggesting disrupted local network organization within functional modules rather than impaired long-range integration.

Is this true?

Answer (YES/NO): NO